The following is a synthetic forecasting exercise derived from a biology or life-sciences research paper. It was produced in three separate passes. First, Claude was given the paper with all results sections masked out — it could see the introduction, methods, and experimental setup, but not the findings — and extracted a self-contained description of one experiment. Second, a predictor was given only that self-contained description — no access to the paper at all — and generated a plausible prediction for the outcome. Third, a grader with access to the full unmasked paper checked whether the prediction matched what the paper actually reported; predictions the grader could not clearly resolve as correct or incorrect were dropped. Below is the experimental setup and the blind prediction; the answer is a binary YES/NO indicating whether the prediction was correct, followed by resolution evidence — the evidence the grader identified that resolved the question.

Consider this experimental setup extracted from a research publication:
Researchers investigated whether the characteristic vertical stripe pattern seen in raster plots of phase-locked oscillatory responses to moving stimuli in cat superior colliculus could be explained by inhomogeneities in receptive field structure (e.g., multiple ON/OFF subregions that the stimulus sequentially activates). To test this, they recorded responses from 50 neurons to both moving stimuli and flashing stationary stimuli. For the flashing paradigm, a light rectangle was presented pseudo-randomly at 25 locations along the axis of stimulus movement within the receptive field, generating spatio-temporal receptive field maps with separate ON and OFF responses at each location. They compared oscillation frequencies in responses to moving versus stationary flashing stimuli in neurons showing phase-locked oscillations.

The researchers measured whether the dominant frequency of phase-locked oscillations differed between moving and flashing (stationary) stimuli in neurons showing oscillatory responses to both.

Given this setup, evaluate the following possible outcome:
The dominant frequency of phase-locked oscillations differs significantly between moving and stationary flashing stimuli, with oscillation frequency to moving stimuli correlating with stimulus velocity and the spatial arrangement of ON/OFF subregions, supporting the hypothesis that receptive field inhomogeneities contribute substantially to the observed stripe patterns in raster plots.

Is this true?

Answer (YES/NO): NO